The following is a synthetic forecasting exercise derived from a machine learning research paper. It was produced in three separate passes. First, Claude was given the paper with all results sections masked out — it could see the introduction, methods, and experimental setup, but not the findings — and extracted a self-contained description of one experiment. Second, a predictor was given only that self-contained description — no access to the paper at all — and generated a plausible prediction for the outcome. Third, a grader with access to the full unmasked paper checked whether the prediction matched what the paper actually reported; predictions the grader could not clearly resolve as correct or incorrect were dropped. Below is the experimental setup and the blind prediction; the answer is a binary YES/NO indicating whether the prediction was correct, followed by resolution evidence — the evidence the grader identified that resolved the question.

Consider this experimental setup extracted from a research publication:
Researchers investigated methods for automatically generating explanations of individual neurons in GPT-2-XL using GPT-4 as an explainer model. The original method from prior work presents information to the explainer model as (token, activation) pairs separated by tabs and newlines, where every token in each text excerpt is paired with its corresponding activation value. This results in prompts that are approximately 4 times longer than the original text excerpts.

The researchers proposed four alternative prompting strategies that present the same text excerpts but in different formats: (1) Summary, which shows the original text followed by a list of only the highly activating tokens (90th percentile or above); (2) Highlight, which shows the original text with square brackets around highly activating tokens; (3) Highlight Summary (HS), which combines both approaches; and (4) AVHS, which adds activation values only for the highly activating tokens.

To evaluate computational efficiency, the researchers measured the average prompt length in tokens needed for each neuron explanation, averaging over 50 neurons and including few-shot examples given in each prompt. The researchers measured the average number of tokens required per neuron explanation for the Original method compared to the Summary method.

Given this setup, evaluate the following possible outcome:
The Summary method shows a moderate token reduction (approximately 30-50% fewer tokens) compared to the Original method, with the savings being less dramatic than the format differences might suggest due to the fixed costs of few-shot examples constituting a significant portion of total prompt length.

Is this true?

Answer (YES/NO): NO